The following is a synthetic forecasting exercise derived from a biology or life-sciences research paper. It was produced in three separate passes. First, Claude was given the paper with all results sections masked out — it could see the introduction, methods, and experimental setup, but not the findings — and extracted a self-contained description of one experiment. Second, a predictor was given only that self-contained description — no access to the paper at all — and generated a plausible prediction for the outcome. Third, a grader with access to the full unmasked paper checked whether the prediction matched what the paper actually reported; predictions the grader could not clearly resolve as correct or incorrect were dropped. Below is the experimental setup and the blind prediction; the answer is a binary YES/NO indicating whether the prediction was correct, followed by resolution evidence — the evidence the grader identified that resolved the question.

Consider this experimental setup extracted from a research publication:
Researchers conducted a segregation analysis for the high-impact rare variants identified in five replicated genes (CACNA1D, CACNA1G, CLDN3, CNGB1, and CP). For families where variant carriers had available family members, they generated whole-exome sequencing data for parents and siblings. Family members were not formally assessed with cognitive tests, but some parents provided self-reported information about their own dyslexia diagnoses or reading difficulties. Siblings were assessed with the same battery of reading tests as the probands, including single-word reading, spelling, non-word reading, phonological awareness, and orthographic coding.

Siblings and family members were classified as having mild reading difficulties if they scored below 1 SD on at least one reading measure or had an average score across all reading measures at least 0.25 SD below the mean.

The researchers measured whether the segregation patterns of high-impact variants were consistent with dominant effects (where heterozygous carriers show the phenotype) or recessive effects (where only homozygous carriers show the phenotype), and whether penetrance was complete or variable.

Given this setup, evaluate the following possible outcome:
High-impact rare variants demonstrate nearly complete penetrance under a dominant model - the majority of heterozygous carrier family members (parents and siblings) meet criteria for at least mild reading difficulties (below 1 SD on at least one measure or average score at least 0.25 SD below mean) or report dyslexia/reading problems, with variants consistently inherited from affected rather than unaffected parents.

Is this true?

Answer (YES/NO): YES